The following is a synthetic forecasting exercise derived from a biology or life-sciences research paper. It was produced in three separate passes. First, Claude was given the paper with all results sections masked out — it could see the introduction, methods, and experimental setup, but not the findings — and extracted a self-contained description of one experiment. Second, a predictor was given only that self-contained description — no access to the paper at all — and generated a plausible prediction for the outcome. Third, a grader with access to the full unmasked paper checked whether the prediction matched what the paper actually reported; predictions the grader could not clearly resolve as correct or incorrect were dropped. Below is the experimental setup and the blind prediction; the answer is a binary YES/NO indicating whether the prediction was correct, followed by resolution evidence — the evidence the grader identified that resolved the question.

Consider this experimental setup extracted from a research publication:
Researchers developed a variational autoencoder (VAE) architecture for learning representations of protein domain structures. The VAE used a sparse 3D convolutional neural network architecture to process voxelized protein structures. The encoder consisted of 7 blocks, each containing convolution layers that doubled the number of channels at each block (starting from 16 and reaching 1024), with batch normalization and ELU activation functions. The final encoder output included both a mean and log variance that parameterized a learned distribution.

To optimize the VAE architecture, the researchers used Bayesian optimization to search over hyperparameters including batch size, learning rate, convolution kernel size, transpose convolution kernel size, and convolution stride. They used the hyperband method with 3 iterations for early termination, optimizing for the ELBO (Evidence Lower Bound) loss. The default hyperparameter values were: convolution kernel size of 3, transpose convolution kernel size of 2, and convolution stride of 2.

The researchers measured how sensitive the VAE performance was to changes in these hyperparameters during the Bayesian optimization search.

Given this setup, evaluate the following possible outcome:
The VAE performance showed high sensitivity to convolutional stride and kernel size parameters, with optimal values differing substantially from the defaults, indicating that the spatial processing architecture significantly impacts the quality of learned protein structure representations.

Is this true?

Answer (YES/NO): NO